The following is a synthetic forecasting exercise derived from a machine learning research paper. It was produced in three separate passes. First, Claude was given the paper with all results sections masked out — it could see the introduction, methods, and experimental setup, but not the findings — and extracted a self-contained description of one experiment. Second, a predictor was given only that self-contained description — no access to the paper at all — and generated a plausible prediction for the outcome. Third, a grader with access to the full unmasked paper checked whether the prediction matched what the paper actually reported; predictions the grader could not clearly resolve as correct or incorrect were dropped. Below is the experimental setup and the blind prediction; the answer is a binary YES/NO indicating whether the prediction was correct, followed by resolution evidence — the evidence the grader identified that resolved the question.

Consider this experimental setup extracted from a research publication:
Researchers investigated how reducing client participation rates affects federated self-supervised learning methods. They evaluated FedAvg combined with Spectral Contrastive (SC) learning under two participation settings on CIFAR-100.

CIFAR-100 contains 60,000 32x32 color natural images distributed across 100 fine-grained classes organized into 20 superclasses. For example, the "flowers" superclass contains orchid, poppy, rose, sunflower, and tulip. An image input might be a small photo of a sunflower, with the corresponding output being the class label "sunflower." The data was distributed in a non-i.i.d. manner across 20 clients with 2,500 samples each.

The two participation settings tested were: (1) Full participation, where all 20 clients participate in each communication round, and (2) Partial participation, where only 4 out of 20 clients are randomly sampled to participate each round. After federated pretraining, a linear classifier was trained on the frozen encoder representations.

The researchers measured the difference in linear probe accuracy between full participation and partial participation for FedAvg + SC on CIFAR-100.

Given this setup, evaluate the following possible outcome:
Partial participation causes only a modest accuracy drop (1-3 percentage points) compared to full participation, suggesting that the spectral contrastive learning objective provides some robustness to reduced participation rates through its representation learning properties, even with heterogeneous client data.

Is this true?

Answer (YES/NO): NO